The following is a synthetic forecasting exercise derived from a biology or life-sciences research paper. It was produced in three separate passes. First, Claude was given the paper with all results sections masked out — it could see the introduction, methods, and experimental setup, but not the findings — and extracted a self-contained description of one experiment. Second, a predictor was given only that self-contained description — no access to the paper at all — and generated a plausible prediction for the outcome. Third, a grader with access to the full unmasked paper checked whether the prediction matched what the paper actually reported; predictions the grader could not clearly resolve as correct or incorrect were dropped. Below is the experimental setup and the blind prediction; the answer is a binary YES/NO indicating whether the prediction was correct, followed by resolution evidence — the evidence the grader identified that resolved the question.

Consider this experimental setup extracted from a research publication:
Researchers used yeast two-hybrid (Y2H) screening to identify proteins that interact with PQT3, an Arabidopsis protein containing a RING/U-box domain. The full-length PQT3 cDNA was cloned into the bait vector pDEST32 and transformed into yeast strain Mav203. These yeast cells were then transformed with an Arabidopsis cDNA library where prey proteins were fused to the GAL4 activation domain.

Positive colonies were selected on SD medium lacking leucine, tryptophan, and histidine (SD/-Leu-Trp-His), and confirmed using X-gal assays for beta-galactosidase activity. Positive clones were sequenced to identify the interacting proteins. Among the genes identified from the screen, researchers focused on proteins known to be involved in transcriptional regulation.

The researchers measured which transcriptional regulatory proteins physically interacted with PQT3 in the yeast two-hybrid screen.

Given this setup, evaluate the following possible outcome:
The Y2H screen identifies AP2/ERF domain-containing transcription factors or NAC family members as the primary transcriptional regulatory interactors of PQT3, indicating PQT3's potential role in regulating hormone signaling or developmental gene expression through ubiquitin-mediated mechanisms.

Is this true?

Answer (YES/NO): NO